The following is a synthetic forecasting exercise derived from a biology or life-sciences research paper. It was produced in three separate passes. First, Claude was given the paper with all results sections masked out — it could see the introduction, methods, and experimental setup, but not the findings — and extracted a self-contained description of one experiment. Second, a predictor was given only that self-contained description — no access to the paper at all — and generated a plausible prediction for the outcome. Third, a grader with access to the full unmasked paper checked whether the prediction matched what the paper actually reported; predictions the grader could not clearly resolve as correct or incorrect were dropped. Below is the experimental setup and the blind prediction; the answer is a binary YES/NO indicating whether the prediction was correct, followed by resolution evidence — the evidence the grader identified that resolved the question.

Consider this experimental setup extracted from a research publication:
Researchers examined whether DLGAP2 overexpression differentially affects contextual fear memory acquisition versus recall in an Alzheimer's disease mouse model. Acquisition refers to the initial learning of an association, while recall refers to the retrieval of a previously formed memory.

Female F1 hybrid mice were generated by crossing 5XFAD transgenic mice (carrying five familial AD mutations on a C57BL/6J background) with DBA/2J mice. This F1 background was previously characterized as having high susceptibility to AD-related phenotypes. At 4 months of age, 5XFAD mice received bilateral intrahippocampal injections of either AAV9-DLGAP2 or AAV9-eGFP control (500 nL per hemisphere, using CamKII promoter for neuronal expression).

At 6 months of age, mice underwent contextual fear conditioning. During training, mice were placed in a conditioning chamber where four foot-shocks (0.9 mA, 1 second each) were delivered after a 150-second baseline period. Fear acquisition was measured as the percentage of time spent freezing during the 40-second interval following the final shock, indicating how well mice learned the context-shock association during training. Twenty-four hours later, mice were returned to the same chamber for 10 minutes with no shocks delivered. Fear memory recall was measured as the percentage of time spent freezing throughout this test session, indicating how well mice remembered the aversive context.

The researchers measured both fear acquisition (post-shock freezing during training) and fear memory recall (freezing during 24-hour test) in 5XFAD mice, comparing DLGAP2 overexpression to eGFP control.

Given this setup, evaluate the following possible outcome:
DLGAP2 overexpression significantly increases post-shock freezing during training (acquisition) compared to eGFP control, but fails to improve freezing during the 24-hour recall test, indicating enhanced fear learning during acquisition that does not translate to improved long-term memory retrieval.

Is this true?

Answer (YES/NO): NO